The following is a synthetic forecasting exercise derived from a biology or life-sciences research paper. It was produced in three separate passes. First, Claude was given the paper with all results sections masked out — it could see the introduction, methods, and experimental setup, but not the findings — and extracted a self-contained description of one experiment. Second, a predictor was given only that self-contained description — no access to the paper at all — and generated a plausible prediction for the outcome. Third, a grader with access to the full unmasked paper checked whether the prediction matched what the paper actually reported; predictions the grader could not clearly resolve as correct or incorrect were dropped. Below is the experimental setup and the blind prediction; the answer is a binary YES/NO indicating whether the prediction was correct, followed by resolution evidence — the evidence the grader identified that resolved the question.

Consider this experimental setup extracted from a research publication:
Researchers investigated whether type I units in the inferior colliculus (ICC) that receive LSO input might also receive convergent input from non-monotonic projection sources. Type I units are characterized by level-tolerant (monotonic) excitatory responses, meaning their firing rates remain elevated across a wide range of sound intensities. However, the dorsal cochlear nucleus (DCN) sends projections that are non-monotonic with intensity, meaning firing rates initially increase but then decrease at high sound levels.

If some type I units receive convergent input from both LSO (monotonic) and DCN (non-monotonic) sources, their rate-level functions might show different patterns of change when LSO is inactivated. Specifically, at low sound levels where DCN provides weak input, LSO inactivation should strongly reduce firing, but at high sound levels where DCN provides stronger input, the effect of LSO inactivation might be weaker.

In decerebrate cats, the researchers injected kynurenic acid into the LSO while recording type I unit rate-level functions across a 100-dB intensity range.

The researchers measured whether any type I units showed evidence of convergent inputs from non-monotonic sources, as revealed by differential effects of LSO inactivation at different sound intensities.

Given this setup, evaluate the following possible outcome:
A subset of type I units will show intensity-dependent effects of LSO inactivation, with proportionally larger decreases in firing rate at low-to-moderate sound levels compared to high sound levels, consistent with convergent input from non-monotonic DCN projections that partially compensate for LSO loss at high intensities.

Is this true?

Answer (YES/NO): NO